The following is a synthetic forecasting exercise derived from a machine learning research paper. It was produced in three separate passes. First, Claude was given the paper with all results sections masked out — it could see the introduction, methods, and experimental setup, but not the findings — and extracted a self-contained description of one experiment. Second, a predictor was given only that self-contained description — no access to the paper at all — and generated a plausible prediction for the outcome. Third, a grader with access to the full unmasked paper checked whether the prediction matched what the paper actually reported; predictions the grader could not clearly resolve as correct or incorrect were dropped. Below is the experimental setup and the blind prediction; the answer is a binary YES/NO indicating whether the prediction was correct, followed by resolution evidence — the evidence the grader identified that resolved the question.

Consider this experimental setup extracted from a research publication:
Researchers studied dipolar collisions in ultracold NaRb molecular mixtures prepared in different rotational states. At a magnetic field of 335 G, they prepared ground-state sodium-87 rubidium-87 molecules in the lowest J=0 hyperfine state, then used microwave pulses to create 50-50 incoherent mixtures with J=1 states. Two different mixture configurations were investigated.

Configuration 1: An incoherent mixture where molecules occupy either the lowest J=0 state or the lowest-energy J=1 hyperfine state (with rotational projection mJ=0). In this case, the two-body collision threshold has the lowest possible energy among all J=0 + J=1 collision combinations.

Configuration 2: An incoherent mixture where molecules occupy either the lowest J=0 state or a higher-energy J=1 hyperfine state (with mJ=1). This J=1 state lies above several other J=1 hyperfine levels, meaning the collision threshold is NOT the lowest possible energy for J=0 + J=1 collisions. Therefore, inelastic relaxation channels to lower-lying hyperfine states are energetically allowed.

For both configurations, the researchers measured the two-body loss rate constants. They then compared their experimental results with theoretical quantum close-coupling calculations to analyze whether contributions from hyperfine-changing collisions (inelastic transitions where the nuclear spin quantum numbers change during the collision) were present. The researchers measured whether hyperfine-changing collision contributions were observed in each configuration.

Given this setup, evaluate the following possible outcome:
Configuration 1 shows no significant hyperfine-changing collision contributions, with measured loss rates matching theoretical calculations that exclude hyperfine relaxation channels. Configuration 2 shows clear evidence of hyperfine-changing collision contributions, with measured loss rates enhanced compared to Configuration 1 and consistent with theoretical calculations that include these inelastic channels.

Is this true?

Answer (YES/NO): NO